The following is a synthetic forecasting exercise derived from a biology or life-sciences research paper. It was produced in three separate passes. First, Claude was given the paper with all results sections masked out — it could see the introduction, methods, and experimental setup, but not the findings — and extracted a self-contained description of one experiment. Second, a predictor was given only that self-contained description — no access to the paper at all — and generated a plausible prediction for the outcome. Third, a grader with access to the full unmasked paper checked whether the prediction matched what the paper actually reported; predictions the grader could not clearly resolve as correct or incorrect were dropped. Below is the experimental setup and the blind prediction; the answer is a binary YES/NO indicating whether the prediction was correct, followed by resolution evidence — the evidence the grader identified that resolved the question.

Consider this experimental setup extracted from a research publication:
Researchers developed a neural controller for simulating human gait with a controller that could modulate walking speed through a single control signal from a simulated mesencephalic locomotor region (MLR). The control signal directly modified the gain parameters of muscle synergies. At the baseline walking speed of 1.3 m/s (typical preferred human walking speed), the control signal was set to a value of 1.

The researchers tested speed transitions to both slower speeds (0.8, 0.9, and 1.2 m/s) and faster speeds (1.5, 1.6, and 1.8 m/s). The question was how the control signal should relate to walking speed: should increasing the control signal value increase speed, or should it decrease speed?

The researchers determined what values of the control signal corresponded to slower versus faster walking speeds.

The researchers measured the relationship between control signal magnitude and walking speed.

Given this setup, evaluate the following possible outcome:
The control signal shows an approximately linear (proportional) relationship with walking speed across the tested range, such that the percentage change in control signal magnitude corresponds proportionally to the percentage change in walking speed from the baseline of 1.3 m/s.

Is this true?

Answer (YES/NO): NO